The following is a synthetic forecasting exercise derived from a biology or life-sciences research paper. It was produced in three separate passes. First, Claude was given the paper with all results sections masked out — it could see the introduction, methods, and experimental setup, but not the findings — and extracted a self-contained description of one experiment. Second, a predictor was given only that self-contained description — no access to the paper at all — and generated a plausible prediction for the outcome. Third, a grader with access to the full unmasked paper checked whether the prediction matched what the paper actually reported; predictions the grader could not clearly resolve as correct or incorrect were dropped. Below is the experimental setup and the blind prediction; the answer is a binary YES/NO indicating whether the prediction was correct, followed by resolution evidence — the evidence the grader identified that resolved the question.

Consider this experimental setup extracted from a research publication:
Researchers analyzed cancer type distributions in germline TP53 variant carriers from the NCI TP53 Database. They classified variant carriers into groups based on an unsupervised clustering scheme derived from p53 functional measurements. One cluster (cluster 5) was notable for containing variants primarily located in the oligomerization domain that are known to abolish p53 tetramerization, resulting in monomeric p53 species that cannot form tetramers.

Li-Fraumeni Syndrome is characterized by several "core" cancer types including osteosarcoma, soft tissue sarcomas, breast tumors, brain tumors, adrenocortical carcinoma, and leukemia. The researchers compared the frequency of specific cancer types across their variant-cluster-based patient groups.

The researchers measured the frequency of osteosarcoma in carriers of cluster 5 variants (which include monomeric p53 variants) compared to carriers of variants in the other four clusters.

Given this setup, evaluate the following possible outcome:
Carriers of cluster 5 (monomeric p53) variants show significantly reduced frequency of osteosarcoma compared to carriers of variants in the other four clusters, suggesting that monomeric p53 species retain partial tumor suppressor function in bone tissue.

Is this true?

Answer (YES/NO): NO